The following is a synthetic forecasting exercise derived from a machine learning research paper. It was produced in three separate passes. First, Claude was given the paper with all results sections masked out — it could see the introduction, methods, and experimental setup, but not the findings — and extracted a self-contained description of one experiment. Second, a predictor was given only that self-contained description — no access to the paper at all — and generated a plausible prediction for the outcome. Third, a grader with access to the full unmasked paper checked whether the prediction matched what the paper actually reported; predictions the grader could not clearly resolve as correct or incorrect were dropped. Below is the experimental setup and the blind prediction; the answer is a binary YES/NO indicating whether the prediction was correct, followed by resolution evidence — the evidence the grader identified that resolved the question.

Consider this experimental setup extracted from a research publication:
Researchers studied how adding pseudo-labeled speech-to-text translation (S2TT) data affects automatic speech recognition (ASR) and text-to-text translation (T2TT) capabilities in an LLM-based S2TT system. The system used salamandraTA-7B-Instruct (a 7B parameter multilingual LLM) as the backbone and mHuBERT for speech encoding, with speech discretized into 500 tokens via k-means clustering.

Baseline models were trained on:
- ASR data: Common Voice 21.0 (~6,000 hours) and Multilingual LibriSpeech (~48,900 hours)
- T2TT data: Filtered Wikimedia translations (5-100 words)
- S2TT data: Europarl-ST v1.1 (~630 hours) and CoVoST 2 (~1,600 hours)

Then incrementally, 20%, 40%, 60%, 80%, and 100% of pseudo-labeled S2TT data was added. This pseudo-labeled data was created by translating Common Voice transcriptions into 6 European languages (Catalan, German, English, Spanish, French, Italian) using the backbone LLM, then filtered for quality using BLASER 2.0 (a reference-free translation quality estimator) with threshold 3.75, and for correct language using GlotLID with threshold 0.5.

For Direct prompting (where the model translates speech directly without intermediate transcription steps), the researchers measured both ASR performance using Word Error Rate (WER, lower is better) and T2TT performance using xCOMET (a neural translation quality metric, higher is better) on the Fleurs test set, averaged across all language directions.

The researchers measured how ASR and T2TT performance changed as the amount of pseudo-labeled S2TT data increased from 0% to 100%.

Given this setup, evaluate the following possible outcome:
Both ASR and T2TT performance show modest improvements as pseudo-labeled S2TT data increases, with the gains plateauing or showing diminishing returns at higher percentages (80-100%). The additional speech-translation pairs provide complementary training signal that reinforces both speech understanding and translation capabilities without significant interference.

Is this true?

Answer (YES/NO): NO